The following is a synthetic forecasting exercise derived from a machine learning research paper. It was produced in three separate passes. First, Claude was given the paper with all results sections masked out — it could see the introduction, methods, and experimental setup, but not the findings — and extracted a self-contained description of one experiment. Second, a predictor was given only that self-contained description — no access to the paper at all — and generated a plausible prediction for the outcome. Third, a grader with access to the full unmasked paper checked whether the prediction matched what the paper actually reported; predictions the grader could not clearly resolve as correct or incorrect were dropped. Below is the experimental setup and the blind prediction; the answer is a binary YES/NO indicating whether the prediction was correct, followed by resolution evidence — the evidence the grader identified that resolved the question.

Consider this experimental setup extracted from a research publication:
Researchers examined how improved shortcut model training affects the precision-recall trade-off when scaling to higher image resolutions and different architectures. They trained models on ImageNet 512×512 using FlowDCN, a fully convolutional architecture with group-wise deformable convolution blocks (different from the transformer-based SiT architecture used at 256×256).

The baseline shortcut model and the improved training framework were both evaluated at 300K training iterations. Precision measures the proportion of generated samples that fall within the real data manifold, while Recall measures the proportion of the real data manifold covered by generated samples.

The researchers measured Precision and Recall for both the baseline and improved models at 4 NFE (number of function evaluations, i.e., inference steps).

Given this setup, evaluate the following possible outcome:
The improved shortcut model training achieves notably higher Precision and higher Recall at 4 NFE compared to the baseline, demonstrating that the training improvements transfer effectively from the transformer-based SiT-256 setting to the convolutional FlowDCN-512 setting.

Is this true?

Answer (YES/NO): NO